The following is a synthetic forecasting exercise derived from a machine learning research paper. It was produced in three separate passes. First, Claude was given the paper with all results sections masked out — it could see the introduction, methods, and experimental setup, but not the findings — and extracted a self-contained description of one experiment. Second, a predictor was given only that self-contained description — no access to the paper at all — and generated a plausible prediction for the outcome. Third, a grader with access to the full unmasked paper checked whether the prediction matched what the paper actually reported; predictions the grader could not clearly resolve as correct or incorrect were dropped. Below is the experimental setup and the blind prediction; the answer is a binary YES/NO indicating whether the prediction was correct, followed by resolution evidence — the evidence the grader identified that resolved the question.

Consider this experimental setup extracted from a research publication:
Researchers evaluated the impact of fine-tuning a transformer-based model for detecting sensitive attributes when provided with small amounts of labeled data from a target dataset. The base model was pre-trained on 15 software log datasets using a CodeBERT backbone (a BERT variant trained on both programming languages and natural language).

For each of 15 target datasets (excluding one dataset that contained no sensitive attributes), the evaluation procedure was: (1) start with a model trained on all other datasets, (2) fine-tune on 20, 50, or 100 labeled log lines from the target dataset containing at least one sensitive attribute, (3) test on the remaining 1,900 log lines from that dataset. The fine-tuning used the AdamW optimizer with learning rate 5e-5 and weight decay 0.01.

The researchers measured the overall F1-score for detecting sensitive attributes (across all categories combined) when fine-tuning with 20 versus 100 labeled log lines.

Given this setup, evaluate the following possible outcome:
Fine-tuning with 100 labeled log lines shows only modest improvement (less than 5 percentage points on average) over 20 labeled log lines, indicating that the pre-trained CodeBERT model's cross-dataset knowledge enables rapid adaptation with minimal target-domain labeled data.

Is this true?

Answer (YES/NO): YES